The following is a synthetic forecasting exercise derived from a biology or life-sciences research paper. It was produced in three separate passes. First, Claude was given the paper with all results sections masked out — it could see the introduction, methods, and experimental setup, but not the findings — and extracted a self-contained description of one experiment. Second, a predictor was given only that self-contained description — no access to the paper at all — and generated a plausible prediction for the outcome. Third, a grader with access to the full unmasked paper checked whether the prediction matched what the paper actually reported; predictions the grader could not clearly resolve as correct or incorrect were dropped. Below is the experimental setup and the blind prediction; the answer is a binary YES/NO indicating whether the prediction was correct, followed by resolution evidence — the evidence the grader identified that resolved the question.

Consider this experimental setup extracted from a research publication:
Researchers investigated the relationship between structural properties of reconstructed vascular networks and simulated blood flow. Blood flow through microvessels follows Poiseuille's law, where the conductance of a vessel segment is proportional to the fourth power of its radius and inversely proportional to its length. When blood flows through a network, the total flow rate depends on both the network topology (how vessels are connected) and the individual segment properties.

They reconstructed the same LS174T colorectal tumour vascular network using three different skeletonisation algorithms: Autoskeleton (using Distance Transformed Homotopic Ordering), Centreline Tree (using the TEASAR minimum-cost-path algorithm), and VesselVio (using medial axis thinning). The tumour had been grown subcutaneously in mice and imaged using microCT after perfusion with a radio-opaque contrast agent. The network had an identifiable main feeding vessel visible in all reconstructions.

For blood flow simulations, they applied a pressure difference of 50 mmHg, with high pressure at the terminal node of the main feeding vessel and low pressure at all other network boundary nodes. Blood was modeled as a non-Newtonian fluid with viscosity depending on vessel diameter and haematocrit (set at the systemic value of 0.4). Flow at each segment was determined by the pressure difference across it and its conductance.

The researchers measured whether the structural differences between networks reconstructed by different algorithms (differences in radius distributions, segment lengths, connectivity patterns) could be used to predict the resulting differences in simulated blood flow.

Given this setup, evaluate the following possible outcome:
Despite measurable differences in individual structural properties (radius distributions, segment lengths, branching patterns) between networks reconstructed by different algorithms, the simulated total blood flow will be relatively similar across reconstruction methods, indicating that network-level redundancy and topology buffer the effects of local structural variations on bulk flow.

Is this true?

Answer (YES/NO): NO